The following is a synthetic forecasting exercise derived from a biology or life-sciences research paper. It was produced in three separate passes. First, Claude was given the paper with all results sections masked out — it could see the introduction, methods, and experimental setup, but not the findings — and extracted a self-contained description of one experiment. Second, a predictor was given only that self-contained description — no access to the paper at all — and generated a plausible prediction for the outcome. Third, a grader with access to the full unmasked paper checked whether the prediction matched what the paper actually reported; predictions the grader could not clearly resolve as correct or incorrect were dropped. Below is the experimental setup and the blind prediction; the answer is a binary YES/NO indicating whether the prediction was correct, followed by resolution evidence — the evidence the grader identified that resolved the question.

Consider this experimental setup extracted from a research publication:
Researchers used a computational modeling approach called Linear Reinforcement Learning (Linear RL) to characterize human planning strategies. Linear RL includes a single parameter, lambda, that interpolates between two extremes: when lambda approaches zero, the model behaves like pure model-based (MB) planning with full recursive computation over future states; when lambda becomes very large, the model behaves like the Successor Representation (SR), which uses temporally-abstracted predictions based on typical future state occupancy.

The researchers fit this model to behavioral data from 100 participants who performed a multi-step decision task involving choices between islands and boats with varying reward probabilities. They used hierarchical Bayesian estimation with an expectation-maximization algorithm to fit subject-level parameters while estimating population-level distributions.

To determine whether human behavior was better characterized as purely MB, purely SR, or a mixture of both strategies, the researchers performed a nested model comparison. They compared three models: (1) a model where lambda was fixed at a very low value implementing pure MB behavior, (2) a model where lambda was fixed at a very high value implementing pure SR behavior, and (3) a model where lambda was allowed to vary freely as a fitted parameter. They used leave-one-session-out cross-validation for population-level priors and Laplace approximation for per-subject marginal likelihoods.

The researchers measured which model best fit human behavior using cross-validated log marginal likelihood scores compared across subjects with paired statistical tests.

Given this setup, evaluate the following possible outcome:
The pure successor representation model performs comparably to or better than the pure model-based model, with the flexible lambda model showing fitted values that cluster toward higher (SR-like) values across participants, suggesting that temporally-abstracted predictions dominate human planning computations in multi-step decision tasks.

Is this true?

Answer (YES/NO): NO